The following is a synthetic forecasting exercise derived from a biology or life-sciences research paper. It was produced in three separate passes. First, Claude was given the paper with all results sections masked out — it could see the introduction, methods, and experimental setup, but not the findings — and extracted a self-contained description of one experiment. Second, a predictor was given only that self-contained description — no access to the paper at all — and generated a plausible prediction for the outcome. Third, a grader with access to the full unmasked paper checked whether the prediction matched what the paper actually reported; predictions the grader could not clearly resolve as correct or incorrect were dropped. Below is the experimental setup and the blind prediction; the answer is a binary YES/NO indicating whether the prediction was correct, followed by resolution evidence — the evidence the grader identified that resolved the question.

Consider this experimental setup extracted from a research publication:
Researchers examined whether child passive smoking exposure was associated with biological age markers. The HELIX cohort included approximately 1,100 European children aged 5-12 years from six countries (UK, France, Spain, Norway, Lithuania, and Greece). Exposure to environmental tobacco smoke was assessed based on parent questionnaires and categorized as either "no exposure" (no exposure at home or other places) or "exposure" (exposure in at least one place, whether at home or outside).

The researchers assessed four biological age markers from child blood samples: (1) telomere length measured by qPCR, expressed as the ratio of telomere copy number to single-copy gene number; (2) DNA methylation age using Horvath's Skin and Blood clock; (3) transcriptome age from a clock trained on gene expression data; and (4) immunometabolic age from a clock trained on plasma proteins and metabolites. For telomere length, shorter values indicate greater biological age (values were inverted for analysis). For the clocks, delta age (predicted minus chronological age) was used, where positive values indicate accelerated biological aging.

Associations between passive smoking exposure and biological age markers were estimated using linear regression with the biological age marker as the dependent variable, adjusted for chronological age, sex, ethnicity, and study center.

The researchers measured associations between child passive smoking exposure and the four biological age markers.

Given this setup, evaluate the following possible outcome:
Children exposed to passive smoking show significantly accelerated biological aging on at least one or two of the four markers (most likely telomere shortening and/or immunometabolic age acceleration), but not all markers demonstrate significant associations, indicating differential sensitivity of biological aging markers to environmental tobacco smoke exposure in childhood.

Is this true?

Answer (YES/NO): NO